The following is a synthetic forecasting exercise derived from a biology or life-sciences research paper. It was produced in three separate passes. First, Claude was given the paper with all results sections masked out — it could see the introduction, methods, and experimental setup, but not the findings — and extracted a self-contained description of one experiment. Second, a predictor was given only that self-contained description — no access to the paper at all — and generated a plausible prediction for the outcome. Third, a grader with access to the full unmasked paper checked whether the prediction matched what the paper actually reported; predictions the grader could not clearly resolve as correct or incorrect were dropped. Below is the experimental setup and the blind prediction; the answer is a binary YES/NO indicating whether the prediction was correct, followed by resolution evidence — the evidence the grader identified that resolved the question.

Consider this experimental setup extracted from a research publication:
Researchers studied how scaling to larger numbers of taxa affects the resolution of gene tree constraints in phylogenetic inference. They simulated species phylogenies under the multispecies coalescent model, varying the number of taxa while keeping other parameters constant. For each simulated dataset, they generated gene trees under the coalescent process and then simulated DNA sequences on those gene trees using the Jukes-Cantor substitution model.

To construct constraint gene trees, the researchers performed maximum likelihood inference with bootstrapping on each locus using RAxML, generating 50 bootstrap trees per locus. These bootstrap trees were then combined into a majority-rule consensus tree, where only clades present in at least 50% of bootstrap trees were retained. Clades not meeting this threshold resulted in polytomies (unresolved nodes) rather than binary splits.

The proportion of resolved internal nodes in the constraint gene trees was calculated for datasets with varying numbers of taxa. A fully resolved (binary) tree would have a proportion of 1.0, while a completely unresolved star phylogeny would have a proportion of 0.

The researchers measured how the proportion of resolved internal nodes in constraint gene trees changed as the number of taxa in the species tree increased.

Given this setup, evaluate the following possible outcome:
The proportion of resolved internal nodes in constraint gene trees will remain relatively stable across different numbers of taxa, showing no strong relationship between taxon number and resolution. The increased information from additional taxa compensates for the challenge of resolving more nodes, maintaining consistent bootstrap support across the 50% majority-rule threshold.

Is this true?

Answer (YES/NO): NO